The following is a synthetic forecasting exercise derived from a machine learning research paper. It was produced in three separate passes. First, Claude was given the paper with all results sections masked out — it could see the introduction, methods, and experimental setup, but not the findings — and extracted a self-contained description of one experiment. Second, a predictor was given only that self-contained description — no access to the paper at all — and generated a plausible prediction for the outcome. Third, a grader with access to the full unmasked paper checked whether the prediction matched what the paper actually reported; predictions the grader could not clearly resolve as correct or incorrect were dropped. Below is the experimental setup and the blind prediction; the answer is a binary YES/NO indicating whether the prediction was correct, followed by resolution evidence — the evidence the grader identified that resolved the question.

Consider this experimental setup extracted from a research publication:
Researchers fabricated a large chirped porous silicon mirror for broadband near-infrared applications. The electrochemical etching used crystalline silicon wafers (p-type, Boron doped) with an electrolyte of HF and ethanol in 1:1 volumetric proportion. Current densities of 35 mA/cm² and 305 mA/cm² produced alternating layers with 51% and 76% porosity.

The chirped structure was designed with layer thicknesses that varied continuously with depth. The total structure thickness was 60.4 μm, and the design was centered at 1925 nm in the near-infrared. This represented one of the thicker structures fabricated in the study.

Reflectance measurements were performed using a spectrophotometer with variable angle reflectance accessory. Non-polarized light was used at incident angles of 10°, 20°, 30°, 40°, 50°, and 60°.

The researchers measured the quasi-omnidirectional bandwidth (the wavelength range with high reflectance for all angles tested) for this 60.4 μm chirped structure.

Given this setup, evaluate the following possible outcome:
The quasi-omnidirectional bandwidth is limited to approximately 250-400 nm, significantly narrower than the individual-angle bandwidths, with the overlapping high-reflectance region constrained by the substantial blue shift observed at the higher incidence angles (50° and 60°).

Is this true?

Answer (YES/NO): NO